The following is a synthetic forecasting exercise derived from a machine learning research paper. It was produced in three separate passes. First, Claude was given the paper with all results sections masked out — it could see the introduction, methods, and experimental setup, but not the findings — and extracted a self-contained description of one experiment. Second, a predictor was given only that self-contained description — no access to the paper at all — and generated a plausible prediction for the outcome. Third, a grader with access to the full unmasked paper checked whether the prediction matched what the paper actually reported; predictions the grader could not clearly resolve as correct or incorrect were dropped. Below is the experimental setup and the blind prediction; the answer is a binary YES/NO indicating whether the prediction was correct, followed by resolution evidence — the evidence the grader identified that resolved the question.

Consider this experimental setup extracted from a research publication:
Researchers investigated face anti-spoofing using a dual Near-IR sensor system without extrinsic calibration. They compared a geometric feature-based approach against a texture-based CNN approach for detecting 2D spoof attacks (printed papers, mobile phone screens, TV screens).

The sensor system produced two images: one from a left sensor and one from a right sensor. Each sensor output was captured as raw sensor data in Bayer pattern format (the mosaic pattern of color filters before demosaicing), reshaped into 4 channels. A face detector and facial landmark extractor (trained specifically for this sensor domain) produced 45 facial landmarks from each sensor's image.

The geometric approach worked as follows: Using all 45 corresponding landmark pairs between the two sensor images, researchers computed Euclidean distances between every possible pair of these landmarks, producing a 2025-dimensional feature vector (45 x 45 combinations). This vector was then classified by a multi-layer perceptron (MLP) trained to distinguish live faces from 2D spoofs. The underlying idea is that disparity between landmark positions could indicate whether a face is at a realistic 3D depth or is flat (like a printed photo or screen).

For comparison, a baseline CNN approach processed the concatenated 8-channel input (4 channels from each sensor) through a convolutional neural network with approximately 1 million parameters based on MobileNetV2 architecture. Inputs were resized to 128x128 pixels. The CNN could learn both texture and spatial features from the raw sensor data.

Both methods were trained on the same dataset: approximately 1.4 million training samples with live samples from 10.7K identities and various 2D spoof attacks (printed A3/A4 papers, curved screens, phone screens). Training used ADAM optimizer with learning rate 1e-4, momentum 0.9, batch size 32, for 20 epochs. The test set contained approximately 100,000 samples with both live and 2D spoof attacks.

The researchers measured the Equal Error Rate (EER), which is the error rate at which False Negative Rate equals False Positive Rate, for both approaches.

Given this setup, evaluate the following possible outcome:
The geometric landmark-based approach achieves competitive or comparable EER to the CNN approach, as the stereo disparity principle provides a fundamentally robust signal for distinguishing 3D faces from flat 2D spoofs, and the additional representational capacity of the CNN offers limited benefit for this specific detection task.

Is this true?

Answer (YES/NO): NO